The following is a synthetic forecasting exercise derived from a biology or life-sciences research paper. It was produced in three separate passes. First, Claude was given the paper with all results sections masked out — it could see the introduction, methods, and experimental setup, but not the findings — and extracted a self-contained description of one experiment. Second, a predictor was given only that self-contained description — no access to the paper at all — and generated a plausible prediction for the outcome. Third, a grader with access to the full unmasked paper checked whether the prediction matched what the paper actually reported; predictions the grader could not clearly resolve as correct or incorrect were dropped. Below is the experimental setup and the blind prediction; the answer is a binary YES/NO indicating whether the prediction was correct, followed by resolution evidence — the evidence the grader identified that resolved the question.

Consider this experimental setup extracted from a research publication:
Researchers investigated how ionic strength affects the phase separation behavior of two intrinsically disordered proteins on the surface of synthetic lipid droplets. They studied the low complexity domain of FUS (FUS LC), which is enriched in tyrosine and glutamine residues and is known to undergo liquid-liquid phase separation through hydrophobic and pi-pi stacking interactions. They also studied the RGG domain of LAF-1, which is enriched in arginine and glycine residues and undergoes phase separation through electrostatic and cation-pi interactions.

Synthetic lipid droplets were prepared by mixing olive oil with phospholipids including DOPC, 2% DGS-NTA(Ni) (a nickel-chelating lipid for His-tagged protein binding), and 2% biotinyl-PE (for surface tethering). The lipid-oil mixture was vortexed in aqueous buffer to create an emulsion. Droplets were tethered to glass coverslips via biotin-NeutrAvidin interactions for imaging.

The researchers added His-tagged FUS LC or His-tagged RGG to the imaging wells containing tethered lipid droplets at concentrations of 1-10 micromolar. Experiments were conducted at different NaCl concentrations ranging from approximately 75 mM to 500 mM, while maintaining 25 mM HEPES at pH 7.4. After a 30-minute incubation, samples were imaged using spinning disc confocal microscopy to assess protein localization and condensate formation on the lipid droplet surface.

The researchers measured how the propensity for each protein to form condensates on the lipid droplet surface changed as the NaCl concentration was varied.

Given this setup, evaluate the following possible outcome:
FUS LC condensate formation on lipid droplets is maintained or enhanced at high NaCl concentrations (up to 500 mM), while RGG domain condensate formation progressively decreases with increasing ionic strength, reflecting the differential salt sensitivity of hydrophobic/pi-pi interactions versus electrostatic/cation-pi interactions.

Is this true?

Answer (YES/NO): NO